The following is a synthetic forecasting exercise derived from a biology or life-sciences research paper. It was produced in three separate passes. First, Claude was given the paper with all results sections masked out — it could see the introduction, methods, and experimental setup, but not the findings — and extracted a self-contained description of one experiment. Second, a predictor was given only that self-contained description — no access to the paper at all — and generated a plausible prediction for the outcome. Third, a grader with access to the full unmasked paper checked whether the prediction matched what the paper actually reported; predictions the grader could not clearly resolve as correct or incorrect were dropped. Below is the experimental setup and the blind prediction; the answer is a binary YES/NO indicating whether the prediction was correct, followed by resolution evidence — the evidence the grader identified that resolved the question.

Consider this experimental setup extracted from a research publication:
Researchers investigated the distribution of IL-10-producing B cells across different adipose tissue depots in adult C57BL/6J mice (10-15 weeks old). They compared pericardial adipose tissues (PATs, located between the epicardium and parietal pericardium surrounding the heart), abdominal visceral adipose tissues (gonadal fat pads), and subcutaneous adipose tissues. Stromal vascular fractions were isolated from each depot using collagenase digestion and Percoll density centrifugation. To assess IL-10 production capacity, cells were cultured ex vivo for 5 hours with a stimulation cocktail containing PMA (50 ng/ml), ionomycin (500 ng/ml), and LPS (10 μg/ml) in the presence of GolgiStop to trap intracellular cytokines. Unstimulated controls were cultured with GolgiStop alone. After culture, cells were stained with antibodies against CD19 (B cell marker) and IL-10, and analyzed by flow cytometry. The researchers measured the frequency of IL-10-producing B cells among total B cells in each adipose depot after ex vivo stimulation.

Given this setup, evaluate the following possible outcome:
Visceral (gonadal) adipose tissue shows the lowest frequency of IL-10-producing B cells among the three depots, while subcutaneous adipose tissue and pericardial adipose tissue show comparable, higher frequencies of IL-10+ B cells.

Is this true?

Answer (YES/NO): NO